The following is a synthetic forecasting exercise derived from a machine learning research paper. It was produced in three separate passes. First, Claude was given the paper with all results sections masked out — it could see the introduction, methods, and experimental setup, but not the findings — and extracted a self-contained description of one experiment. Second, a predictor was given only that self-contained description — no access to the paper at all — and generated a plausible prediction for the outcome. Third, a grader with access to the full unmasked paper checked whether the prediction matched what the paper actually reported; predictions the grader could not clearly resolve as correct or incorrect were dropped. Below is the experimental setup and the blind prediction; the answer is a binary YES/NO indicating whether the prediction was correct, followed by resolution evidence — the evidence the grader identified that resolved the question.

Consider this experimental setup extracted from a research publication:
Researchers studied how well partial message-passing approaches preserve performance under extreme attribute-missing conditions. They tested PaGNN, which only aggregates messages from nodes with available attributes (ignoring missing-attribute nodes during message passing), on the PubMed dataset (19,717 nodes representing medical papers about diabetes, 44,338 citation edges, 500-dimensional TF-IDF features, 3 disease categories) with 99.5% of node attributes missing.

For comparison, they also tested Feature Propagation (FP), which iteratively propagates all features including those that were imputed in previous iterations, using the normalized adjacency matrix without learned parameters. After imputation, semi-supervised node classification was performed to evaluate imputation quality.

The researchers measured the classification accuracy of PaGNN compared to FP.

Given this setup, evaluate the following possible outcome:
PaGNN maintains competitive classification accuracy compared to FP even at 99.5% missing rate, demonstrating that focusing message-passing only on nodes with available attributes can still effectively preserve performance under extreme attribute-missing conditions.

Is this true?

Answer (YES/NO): NO